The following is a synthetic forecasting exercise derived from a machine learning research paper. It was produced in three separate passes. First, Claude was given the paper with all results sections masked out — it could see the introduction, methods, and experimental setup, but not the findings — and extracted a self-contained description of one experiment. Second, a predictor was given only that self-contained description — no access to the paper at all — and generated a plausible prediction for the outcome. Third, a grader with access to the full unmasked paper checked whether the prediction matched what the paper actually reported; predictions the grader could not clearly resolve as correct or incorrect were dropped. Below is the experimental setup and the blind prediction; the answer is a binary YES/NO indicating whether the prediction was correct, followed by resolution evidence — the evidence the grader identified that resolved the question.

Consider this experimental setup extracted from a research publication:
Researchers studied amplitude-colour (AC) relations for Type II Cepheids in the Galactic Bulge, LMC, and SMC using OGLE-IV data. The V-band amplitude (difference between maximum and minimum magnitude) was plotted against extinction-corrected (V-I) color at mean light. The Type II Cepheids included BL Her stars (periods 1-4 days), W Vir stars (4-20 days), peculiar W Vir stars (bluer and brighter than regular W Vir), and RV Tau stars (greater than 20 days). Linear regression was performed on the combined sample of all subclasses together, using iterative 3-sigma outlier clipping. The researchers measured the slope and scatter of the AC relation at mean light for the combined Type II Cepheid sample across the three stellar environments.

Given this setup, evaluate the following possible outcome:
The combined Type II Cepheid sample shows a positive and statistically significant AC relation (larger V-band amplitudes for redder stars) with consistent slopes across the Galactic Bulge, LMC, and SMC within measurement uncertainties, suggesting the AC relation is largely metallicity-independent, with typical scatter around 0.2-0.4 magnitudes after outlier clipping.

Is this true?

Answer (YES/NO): NO